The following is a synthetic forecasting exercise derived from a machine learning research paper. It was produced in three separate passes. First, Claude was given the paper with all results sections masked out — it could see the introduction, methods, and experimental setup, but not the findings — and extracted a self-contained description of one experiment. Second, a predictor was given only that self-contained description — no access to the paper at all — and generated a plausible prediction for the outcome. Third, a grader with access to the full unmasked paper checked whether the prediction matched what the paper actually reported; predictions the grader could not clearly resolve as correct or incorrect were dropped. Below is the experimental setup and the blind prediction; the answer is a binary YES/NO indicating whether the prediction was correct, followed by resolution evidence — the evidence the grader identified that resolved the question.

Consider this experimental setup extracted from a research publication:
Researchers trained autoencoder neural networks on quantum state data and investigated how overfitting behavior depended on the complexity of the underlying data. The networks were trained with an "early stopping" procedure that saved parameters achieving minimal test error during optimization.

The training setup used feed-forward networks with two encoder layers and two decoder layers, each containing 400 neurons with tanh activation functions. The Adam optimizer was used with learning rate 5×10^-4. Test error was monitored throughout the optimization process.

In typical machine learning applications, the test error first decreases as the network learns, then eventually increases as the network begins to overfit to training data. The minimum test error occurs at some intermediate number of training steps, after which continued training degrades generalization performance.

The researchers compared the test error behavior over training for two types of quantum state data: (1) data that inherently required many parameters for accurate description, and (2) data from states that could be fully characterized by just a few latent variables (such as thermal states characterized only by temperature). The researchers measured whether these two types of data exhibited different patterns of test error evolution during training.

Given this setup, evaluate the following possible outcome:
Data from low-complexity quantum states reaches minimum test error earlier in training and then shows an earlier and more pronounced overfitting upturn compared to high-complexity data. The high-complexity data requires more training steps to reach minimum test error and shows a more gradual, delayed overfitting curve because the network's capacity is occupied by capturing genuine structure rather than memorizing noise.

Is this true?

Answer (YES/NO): NO